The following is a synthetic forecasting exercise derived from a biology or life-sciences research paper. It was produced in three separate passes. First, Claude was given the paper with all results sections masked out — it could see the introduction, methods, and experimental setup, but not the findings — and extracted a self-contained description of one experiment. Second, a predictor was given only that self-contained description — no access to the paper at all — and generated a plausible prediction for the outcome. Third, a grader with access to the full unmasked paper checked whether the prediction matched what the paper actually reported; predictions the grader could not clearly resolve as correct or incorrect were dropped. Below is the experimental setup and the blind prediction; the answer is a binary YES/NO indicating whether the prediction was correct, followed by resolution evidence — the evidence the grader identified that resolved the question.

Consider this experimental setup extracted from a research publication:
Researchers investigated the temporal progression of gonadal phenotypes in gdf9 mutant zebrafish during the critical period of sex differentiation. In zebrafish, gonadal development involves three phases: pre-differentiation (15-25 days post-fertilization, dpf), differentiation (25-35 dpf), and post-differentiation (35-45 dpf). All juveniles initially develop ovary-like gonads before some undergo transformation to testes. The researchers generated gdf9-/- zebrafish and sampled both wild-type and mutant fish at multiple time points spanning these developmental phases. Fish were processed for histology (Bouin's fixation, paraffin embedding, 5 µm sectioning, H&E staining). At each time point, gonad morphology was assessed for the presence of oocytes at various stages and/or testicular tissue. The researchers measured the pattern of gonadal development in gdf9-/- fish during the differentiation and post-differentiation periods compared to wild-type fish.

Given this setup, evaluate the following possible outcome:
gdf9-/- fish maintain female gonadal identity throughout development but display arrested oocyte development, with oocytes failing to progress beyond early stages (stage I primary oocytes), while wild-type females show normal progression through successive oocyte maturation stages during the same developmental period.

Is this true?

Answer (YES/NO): NO